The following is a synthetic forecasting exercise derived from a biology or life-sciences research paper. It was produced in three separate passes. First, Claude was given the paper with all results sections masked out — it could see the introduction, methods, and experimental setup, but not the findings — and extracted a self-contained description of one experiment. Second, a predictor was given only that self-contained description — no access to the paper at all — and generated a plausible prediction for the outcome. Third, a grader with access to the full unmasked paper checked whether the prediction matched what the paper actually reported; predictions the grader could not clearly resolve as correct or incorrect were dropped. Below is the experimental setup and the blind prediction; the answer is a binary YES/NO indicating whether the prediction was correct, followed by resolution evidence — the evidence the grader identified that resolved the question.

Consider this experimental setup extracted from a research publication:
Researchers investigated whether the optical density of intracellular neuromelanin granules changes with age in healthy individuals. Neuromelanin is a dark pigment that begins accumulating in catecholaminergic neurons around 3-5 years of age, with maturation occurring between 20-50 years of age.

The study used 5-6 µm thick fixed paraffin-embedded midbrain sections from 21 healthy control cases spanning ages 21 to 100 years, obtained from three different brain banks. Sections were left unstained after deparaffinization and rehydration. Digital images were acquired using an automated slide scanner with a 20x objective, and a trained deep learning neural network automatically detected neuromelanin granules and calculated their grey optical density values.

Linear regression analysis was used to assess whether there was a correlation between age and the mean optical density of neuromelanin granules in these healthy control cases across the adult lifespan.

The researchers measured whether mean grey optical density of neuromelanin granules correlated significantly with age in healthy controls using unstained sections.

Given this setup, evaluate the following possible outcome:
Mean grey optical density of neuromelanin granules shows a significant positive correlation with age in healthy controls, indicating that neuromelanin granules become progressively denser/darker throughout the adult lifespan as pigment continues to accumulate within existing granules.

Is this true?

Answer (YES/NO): YES